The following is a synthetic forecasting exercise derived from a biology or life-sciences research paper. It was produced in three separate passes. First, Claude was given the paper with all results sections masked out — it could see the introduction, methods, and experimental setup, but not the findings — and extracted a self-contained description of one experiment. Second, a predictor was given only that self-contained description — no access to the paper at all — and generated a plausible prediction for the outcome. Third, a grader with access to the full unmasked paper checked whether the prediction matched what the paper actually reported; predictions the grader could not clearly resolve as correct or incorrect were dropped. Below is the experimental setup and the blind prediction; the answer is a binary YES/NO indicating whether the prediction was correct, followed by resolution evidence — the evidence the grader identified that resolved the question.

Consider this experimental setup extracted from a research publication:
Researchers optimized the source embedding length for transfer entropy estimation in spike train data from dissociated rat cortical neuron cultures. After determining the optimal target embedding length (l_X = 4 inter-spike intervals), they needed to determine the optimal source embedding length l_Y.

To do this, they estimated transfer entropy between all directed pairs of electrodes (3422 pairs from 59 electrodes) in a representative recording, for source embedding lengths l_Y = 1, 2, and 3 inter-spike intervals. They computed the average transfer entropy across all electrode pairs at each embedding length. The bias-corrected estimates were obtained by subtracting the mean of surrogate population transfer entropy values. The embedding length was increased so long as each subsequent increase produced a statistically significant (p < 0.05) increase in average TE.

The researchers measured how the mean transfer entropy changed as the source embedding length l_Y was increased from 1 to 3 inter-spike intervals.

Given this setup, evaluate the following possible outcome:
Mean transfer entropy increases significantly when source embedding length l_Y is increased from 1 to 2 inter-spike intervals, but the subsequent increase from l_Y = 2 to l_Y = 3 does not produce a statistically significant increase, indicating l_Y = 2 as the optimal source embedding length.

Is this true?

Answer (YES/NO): YES